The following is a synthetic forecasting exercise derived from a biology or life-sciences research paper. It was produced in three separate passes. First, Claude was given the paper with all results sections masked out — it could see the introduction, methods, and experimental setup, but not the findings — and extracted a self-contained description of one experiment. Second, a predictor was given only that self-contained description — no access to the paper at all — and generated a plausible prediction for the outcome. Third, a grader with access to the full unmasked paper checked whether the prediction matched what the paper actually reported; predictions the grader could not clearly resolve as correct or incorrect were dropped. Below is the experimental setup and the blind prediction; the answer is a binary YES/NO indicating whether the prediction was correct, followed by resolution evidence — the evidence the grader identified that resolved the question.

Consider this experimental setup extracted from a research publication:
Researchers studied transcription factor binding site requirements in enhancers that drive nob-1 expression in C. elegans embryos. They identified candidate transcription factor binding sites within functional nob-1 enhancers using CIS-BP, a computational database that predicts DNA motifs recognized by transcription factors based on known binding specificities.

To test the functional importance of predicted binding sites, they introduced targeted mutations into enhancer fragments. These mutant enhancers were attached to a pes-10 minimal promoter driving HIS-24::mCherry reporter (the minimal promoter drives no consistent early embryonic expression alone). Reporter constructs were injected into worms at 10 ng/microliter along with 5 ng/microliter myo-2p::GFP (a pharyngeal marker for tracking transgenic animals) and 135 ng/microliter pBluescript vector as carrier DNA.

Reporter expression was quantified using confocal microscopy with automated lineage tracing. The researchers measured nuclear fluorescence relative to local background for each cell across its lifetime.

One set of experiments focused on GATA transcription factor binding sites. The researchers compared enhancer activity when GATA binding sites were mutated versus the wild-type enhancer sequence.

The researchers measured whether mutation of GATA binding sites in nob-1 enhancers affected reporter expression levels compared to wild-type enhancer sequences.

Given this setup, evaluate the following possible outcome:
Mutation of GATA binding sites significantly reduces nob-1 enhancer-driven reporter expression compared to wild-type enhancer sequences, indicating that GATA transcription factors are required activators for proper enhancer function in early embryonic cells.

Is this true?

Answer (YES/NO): YES